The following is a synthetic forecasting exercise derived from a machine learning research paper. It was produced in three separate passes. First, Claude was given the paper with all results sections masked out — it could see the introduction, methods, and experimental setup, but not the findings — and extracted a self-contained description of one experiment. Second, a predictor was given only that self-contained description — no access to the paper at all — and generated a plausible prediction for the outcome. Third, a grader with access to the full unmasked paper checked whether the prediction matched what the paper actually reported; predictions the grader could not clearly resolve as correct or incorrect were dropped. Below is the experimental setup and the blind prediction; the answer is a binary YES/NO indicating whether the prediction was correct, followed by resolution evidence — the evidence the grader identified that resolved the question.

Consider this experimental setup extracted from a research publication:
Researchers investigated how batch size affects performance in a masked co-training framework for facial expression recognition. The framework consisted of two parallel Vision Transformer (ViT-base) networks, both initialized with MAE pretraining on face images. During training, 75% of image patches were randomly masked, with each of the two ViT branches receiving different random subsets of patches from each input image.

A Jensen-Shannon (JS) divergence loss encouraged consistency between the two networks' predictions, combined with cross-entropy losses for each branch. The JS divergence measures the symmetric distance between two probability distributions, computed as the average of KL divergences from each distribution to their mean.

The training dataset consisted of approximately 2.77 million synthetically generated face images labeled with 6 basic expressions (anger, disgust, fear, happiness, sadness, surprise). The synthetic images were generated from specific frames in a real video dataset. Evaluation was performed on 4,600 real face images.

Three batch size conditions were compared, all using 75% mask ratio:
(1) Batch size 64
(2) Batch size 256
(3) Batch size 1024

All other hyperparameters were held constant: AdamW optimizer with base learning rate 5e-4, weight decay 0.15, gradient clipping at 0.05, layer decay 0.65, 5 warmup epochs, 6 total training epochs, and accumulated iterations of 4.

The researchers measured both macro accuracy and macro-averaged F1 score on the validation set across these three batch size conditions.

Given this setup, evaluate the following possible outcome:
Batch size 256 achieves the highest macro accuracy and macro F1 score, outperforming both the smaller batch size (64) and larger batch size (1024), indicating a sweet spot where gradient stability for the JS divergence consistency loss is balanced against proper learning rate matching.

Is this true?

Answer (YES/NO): NO